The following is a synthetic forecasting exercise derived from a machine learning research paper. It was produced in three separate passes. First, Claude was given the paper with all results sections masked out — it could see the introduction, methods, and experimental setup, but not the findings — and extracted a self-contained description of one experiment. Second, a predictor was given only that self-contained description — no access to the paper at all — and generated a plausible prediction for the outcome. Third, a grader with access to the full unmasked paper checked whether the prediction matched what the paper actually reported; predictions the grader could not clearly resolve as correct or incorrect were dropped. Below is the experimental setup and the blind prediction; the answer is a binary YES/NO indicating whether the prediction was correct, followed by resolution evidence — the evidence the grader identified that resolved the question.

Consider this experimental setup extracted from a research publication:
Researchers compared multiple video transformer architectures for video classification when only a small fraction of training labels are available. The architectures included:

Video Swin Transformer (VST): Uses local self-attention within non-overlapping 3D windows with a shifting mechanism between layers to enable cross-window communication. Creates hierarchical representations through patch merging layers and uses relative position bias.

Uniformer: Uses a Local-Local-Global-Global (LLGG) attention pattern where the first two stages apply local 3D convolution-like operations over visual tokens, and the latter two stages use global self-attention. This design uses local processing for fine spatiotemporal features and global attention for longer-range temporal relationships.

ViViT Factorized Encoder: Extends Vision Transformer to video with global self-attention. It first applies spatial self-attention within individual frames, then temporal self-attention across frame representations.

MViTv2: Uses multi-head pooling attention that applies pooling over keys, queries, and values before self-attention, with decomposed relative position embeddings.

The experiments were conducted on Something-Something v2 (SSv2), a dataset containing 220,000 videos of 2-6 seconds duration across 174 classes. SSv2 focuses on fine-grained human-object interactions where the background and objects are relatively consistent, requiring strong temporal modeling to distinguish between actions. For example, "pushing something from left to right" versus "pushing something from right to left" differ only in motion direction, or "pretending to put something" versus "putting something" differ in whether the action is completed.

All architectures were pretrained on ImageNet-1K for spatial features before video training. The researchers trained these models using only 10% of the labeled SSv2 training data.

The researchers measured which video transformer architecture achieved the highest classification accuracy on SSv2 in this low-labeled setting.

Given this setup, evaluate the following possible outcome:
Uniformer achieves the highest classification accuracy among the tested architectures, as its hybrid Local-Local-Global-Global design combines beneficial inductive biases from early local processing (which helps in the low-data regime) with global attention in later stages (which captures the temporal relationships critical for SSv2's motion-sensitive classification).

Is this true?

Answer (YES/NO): YES